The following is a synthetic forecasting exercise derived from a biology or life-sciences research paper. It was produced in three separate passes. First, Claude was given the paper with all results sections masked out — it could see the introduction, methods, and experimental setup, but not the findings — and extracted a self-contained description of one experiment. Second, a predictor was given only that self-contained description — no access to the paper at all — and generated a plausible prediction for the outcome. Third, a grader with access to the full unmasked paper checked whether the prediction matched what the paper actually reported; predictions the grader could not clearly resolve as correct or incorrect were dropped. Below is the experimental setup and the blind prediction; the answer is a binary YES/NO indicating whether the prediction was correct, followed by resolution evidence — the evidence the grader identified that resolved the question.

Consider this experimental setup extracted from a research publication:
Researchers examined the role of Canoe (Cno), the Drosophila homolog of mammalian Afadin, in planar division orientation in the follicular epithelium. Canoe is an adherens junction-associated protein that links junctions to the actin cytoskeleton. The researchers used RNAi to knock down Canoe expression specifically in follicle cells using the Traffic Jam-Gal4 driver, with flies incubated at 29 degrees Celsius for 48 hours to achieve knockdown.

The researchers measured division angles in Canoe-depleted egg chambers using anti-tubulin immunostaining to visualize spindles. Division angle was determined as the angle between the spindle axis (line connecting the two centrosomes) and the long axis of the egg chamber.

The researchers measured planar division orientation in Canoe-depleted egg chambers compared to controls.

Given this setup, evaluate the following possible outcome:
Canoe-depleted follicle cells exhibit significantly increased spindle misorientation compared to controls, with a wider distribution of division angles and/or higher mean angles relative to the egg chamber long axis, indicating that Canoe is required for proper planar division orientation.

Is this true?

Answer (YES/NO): YES